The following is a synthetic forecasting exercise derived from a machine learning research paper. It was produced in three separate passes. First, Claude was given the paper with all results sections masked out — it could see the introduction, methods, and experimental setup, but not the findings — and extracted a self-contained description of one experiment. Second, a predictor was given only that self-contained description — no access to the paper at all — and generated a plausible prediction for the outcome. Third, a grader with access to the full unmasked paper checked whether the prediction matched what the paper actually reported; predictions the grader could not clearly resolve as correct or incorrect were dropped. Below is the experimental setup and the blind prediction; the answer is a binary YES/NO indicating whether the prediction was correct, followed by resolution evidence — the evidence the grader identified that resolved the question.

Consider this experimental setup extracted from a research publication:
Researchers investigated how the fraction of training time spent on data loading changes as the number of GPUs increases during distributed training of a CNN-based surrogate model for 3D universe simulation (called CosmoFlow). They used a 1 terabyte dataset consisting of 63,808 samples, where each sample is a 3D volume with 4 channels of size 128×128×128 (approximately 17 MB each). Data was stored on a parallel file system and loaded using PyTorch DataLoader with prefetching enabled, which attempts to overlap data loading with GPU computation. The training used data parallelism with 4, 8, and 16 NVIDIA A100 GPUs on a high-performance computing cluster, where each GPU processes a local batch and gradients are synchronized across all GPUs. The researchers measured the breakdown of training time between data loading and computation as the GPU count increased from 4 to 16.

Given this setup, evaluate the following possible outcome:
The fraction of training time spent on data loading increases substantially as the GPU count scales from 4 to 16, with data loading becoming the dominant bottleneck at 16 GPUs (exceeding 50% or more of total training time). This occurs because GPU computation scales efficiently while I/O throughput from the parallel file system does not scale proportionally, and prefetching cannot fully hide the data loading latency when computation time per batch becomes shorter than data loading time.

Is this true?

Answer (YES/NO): YES